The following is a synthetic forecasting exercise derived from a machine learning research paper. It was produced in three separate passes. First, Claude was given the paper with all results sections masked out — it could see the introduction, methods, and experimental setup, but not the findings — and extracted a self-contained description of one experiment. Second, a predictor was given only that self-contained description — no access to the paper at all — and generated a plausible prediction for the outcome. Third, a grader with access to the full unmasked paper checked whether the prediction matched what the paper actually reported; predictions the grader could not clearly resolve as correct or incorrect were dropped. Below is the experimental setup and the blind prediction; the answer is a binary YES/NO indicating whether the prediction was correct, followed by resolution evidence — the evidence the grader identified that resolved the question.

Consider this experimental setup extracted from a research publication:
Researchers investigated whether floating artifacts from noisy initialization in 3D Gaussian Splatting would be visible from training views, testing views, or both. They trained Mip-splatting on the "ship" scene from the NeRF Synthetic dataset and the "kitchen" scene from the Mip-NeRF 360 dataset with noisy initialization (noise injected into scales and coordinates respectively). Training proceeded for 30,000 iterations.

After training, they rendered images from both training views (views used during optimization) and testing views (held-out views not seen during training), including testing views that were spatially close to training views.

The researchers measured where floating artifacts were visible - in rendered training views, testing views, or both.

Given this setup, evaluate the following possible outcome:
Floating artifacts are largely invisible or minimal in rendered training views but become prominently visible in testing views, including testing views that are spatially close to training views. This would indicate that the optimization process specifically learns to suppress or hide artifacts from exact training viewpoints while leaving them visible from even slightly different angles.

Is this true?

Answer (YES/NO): YES